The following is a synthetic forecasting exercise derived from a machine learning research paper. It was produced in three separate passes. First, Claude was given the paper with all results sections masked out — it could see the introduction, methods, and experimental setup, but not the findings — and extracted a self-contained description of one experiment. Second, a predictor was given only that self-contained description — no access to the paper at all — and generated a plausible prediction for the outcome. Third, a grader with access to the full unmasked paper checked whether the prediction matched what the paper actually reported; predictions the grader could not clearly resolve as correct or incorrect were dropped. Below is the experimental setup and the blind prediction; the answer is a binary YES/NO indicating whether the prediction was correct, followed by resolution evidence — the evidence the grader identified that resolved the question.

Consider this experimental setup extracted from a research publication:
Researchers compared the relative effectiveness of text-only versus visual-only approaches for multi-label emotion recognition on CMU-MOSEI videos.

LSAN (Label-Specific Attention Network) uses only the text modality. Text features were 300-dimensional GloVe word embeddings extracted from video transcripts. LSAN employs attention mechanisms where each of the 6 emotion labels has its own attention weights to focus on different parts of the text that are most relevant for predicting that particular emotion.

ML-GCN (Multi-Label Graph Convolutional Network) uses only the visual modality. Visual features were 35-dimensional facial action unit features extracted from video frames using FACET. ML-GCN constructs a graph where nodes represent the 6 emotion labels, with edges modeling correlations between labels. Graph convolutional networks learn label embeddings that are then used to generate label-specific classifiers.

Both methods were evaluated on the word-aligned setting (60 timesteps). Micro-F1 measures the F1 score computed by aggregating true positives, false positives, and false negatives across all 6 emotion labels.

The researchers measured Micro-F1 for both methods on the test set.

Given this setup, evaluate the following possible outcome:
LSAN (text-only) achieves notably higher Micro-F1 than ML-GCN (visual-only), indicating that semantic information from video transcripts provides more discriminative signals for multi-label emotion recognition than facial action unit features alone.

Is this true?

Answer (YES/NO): NO